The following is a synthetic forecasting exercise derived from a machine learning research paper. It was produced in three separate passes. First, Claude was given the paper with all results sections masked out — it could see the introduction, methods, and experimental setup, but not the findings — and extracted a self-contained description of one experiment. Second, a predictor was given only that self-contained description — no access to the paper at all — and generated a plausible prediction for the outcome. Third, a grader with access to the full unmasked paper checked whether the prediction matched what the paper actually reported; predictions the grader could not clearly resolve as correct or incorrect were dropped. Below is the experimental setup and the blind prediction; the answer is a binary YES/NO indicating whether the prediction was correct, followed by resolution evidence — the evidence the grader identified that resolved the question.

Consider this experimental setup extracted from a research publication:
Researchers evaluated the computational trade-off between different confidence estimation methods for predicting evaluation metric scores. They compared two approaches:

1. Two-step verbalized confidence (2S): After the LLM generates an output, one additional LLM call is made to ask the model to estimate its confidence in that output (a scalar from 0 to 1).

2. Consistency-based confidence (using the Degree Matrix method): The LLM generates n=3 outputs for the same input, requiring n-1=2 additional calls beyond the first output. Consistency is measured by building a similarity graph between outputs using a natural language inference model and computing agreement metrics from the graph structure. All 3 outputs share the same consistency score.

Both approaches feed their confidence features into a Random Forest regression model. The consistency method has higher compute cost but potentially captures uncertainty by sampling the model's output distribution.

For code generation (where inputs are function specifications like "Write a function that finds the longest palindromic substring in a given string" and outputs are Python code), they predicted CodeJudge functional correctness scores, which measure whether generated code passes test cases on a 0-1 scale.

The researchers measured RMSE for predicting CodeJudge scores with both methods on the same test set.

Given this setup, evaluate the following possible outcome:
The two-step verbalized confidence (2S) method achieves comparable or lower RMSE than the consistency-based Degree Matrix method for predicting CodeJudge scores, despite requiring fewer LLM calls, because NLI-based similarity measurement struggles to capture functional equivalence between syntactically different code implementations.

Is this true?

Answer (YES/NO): NO